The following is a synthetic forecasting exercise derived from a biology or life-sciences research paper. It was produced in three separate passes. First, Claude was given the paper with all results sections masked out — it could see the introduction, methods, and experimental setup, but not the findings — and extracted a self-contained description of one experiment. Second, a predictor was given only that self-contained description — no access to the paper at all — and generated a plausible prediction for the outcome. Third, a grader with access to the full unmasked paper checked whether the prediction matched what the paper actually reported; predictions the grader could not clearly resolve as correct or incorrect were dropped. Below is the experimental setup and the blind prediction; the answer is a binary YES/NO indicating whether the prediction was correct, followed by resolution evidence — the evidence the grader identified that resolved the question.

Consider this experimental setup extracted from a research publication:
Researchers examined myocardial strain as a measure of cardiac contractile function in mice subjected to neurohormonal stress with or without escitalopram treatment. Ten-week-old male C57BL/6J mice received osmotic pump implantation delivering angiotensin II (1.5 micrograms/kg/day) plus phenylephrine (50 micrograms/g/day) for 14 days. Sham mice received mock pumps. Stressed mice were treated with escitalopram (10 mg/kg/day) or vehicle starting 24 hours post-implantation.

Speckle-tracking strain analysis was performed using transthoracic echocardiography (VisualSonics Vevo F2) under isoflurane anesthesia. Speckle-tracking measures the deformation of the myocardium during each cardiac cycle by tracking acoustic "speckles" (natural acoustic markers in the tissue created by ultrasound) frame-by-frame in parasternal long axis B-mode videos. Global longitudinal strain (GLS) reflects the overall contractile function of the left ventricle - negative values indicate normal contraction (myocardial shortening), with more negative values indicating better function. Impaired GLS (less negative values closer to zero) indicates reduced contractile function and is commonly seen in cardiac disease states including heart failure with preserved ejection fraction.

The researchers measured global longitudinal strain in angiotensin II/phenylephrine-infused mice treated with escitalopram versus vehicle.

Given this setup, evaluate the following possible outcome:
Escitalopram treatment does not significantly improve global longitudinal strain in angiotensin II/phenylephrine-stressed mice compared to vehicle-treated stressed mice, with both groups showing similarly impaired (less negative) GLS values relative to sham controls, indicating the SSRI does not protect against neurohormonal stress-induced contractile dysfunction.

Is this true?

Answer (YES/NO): YES